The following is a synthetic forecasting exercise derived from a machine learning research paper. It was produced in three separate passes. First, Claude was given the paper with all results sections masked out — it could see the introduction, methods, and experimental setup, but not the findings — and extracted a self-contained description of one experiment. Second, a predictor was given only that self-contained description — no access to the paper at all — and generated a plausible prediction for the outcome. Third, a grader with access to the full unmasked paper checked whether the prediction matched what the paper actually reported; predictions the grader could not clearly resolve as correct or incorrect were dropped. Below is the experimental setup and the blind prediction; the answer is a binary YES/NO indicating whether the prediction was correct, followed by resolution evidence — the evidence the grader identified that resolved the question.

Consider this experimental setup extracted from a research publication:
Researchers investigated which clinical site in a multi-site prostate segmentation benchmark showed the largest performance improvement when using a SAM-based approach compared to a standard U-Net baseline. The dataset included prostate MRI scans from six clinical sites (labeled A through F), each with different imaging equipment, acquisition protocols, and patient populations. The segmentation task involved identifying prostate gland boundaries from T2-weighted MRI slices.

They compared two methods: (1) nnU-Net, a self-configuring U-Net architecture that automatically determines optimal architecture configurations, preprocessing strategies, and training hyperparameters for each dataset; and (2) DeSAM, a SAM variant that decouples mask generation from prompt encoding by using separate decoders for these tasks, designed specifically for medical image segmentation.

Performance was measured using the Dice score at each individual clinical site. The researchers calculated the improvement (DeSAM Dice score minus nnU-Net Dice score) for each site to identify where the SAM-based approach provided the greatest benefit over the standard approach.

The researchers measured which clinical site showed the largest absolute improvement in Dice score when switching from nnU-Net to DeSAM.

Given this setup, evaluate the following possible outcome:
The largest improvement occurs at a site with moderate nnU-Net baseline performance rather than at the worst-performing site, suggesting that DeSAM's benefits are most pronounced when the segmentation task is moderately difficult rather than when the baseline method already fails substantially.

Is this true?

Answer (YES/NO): NO